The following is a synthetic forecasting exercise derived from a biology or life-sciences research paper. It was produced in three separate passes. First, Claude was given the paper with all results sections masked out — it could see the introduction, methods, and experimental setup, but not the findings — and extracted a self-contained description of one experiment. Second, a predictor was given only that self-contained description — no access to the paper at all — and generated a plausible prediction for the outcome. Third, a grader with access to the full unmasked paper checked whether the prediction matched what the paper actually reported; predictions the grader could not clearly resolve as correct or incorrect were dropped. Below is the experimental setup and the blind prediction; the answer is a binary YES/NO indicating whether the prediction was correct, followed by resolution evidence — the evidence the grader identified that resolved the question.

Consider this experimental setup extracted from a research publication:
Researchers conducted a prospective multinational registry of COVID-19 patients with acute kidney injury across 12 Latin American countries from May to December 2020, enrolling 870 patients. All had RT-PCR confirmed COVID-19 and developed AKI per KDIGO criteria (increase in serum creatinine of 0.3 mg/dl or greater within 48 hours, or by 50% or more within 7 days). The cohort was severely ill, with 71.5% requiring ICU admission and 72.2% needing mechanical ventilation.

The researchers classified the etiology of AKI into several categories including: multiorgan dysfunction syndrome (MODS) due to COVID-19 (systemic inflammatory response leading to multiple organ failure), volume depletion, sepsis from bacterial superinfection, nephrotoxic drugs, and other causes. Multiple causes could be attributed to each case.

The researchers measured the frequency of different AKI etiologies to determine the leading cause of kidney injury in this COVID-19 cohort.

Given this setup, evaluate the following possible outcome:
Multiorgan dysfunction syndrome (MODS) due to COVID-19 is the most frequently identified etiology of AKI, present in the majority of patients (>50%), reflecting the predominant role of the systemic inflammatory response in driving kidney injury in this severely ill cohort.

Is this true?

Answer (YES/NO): YES